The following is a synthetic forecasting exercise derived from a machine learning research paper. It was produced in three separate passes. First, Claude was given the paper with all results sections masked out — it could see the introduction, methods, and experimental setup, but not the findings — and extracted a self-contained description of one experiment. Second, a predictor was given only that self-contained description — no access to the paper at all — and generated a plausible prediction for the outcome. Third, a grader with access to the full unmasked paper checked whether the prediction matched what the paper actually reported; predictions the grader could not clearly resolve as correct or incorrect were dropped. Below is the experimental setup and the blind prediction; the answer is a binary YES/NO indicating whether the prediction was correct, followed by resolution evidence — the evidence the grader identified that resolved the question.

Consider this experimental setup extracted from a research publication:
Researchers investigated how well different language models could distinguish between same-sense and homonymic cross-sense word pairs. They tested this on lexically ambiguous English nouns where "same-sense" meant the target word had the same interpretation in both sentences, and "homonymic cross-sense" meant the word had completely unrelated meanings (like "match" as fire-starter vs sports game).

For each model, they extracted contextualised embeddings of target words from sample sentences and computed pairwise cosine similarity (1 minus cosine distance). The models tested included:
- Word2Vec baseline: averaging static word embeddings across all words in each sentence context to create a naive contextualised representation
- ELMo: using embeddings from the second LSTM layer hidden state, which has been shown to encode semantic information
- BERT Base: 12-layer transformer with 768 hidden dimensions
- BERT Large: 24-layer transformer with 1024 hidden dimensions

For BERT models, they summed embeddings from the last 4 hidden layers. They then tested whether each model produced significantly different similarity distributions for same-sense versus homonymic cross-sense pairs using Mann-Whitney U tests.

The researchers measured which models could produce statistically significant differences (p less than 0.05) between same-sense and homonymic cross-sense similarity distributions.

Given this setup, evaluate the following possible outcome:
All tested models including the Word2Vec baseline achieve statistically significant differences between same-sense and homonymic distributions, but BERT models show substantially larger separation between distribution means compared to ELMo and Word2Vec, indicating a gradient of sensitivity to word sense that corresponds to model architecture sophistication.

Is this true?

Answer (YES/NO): NO